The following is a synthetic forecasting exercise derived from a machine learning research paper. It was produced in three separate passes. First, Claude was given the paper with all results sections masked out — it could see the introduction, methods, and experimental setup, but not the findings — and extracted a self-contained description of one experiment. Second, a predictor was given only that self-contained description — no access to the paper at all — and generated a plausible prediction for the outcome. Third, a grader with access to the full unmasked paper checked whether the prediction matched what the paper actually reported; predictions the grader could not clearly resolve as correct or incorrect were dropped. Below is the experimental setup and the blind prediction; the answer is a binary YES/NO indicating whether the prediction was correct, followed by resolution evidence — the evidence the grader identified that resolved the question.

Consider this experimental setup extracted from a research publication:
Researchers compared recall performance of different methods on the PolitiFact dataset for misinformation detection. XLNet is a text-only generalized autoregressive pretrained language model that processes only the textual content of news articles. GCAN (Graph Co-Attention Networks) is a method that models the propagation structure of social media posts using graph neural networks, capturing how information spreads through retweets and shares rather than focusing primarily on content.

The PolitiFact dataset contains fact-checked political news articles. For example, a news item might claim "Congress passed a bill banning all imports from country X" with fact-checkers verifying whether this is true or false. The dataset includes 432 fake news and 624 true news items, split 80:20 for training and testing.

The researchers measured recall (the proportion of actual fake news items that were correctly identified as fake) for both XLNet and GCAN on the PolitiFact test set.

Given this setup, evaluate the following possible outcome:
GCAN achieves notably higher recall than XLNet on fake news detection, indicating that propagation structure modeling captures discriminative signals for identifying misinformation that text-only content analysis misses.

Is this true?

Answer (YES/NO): YES